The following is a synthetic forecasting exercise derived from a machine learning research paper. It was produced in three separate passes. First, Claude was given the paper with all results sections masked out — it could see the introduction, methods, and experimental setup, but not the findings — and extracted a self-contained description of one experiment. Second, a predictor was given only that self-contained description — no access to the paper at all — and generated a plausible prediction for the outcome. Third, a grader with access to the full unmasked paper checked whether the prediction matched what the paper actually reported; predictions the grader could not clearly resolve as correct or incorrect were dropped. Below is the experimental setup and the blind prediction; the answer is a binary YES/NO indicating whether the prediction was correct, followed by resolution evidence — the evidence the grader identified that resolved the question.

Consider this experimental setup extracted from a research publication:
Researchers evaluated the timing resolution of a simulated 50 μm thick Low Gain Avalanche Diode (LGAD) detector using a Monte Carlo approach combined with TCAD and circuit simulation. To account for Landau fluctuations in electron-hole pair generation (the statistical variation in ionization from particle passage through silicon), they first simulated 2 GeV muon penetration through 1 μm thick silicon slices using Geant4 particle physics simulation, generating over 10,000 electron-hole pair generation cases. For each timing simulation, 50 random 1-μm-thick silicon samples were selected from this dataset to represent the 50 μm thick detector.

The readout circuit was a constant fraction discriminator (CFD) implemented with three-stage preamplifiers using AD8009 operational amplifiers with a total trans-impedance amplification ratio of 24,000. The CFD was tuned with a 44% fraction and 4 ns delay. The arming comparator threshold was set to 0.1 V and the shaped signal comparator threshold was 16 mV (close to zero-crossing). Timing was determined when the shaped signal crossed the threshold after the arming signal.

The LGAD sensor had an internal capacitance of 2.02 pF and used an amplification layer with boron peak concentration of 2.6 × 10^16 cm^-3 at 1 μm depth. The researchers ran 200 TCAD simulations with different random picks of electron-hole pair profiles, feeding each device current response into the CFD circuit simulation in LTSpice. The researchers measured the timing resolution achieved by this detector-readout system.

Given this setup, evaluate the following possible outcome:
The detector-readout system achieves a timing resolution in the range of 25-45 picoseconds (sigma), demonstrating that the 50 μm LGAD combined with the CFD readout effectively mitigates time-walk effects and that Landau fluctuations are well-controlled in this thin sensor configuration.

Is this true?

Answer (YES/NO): NO